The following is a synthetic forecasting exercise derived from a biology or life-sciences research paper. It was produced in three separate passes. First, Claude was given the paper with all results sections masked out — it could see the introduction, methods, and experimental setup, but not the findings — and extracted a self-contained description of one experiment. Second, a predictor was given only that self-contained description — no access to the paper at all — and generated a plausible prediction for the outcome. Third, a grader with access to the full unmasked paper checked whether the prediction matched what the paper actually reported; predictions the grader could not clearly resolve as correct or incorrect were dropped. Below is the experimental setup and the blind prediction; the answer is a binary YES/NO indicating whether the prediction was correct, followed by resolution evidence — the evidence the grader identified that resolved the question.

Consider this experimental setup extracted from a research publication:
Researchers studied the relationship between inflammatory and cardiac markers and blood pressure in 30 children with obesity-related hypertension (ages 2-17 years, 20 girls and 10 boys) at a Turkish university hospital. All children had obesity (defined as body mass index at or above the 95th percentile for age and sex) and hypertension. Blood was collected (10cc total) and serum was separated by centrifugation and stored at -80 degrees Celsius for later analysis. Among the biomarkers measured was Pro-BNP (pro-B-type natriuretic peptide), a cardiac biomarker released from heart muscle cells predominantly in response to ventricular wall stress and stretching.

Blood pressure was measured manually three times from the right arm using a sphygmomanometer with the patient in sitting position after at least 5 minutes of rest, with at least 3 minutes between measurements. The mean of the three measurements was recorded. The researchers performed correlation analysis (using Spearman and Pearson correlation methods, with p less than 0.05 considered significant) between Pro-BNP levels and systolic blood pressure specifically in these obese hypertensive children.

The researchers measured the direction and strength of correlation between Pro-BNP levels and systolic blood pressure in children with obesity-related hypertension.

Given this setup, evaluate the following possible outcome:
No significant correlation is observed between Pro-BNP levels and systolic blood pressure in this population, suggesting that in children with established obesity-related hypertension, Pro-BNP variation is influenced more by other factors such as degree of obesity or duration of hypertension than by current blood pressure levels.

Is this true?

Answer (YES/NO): NO